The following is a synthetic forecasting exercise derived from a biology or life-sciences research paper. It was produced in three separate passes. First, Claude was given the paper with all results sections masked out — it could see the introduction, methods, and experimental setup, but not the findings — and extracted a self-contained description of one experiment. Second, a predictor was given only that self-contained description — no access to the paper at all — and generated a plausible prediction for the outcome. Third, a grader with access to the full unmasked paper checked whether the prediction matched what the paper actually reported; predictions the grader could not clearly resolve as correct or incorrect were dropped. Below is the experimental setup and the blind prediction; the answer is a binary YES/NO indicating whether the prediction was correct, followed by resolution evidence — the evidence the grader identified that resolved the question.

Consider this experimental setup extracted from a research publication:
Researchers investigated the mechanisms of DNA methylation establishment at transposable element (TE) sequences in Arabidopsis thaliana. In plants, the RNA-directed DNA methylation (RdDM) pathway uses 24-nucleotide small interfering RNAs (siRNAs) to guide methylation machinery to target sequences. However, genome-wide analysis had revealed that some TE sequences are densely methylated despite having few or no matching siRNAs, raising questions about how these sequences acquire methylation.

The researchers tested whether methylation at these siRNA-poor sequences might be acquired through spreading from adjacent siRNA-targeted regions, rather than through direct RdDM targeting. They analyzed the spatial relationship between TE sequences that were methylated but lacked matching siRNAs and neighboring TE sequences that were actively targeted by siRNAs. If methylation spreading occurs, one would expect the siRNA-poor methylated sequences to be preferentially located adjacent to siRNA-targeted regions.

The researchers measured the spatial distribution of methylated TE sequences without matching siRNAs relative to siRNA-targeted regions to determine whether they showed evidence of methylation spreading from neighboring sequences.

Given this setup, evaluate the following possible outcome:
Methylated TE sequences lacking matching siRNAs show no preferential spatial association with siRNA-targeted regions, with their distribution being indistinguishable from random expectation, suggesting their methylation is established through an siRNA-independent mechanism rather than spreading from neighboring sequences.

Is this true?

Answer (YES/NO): NO